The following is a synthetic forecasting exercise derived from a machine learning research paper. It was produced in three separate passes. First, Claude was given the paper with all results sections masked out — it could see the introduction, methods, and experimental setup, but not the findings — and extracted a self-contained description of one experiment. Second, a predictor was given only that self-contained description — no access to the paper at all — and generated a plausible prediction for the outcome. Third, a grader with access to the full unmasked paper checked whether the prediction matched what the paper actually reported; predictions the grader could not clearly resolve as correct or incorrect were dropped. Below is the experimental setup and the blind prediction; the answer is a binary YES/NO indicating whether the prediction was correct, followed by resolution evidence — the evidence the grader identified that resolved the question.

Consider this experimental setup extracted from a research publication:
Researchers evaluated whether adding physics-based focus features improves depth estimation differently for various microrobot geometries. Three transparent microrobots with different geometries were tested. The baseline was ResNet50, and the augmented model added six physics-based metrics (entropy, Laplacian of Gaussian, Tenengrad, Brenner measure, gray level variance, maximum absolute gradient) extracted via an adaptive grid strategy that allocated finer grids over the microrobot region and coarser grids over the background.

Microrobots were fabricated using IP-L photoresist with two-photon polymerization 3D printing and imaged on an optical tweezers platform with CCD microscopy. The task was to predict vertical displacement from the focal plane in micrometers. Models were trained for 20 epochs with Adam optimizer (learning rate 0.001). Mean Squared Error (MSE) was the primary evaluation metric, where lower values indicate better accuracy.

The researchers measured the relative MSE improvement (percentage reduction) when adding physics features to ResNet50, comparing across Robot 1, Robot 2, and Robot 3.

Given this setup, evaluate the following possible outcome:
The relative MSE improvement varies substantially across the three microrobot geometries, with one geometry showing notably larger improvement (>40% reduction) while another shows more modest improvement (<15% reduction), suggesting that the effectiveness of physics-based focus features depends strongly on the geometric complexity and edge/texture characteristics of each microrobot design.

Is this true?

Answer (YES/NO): YES